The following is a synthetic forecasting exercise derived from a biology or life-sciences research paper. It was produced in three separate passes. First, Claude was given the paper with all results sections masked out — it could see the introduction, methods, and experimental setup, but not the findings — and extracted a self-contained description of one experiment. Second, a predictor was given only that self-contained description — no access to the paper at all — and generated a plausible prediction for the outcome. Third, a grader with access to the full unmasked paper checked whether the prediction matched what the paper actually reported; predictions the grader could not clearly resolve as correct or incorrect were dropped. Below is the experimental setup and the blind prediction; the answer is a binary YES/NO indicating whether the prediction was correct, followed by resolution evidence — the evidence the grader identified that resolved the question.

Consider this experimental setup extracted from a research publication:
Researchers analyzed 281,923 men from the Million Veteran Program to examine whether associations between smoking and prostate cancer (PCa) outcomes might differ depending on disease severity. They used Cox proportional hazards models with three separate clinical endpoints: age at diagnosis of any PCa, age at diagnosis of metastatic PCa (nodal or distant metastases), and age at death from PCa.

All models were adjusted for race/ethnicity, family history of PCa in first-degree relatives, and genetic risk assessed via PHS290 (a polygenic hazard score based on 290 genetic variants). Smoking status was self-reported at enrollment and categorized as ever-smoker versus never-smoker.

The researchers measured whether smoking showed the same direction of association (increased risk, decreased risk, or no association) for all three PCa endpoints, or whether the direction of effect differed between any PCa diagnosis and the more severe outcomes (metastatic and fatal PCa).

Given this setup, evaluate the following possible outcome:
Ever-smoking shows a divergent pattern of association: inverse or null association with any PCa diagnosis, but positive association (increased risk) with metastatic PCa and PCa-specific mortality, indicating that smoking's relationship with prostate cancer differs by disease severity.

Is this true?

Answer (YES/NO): NO